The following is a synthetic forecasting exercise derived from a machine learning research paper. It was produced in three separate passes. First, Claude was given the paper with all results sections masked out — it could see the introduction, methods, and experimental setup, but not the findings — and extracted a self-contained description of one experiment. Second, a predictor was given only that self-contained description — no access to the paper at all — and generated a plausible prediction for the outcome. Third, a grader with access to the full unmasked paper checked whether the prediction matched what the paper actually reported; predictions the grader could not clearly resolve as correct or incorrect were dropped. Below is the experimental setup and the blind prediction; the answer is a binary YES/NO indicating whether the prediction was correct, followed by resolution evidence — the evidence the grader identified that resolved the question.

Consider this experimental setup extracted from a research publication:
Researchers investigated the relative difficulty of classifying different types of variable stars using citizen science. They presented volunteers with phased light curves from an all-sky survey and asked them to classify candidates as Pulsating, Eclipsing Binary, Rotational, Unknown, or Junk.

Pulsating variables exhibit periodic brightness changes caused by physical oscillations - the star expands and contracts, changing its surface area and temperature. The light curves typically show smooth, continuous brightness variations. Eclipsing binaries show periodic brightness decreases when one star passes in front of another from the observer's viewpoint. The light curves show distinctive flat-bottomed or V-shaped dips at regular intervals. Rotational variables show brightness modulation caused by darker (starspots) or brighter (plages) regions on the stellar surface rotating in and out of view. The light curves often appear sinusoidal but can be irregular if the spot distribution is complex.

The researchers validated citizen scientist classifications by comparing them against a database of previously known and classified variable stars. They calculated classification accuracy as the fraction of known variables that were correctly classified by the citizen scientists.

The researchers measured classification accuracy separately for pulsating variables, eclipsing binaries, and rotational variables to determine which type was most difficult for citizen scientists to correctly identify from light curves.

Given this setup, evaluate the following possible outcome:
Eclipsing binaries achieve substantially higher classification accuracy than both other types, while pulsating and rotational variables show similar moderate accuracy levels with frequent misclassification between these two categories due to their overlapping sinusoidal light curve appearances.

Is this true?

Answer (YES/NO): NO